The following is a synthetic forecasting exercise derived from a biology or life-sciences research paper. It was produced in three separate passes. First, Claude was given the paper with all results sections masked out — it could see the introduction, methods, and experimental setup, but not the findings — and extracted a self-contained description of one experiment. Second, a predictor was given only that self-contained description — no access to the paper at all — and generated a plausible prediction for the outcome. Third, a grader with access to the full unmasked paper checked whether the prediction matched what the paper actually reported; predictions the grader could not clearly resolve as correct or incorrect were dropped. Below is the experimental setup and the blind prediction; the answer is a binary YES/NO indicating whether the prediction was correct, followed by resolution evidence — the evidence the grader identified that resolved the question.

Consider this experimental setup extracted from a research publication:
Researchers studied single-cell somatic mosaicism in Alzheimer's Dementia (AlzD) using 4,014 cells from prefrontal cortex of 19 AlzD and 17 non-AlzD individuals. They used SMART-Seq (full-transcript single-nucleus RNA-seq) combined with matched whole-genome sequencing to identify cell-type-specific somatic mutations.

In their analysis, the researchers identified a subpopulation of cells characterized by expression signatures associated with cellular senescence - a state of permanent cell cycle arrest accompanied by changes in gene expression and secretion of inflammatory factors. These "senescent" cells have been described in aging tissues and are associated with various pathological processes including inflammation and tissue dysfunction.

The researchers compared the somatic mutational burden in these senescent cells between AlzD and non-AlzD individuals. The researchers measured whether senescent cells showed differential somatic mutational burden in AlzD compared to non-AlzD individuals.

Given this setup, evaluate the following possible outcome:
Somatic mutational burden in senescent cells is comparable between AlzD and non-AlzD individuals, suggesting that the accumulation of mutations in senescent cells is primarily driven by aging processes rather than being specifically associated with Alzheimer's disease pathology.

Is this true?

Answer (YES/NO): NO